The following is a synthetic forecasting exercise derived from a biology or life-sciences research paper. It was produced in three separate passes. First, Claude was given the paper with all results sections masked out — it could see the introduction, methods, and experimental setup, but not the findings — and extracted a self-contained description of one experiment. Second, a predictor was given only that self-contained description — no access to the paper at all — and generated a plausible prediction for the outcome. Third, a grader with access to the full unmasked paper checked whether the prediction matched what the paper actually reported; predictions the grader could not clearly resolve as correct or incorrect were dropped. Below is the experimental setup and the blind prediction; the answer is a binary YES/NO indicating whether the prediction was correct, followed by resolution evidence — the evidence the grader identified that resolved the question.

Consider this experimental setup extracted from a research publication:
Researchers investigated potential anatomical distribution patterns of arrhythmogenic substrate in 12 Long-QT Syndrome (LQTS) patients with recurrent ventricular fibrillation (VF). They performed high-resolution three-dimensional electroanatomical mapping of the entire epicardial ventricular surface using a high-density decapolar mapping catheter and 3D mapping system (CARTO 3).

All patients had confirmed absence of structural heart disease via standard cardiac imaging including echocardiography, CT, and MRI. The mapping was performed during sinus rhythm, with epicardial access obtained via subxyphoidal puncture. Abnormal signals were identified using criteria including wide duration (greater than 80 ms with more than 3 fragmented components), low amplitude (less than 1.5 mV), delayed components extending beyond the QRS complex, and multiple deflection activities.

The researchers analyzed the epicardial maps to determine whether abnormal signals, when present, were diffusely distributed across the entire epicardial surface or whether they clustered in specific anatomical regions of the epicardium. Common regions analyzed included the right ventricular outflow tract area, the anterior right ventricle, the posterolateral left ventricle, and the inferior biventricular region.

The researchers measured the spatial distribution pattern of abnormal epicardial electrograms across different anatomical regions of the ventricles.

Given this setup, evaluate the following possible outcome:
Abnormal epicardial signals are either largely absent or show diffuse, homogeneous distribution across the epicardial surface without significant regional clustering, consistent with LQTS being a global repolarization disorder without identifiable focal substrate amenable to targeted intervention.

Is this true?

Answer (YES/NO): NO